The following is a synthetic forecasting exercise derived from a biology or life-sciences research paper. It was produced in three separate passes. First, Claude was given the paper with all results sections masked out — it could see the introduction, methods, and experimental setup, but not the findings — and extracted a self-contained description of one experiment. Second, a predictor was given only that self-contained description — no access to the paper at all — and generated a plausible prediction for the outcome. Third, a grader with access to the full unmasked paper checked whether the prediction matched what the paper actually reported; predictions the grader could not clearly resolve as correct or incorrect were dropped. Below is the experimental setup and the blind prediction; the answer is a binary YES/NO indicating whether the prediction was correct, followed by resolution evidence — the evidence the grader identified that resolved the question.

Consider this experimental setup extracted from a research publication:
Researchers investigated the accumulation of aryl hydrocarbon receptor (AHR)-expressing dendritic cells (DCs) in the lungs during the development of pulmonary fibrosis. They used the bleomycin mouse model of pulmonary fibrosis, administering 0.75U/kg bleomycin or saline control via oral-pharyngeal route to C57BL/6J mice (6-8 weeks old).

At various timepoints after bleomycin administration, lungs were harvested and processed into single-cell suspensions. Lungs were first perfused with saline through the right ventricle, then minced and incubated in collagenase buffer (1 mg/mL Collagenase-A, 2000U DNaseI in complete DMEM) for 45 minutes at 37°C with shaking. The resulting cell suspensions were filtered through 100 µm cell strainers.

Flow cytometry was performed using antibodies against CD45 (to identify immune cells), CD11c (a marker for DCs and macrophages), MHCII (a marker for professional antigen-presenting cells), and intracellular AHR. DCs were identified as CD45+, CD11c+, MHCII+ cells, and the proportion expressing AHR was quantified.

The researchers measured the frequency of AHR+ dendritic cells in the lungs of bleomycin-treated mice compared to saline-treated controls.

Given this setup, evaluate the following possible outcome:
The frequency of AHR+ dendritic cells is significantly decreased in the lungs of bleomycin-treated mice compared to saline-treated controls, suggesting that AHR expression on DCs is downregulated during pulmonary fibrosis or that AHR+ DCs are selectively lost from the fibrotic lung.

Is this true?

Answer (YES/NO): NO